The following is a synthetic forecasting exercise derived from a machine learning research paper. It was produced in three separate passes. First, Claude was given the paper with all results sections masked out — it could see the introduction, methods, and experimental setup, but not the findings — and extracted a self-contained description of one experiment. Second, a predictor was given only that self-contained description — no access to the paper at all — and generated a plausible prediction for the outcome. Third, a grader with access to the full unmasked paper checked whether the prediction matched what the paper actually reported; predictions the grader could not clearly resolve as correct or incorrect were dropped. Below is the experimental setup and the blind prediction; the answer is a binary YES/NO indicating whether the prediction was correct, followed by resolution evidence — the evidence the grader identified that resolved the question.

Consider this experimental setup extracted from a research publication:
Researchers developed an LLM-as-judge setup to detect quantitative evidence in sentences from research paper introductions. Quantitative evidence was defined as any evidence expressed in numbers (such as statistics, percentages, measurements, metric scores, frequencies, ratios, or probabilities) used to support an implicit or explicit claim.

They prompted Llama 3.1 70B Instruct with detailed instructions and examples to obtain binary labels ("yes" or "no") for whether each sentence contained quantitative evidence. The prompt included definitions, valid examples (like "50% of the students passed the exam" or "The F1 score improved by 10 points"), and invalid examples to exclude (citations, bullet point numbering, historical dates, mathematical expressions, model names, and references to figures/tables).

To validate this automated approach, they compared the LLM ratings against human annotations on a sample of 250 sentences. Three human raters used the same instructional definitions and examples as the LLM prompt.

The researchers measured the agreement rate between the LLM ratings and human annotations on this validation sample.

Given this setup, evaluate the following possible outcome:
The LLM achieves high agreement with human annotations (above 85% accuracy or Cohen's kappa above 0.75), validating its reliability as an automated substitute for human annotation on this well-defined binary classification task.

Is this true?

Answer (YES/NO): YES